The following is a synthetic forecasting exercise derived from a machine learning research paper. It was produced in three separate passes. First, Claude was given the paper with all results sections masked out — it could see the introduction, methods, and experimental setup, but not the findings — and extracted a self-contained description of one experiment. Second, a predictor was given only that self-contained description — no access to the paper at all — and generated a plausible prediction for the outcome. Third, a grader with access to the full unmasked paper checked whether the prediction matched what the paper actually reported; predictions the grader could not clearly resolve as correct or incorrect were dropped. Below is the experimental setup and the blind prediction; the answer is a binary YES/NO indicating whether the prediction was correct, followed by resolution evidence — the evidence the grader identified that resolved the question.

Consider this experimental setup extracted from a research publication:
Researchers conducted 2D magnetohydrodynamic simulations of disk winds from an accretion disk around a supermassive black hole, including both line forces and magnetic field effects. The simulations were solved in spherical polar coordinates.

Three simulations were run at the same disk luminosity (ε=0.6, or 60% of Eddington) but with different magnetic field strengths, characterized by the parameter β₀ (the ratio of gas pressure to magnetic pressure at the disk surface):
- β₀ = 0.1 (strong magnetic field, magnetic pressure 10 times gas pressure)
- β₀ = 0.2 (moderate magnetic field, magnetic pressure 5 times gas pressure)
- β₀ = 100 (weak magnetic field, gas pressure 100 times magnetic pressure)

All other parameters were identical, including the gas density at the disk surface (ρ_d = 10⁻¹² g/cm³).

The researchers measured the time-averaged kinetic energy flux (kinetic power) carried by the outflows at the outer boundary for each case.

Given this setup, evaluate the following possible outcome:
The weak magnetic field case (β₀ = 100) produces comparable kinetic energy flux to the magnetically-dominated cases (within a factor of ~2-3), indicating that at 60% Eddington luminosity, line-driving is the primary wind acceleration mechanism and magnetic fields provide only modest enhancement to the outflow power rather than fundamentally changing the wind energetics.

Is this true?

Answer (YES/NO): NO